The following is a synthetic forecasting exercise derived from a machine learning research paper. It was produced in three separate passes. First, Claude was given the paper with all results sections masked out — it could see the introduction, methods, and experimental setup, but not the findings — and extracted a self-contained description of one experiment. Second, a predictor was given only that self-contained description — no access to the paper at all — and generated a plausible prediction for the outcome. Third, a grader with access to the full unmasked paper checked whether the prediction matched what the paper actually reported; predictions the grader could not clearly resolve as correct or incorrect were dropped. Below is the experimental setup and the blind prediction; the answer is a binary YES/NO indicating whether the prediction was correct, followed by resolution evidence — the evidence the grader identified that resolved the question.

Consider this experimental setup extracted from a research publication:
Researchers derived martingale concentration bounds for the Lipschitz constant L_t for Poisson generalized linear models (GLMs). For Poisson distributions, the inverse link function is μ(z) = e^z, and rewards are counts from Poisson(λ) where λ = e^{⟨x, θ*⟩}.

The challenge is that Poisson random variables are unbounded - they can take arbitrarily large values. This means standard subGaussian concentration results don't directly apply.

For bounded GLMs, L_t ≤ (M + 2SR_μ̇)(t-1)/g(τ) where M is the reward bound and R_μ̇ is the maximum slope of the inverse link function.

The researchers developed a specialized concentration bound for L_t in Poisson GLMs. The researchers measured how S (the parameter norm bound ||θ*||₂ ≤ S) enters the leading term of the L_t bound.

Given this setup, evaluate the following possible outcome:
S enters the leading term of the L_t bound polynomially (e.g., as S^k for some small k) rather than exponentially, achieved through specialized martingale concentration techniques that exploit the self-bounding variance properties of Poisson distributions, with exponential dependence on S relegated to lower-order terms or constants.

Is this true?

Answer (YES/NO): NO